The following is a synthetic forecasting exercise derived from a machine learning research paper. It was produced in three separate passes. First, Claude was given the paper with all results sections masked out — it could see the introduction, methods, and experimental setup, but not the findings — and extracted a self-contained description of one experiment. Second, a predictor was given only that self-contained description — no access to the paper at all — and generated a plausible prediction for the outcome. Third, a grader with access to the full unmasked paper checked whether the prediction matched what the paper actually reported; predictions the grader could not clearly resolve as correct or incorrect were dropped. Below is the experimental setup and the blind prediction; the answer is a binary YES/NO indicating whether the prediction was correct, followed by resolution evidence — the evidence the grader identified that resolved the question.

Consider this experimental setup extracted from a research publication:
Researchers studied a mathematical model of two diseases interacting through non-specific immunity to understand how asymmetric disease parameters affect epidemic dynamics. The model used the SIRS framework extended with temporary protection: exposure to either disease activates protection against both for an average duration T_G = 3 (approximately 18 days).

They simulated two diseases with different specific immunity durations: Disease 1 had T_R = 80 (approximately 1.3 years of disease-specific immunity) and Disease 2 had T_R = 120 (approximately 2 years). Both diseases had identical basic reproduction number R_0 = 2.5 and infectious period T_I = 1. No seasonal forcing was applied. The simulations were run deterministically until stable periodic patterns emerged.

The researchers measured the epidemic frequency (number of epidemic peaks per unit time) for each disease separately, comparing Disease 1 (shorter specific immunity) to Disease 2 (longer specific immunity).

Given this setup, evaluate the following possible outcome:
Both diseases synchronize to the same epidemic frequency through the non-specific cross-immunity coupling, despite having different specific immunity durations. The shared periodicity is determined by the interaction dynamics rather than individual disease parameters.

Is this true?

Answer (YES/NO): NO